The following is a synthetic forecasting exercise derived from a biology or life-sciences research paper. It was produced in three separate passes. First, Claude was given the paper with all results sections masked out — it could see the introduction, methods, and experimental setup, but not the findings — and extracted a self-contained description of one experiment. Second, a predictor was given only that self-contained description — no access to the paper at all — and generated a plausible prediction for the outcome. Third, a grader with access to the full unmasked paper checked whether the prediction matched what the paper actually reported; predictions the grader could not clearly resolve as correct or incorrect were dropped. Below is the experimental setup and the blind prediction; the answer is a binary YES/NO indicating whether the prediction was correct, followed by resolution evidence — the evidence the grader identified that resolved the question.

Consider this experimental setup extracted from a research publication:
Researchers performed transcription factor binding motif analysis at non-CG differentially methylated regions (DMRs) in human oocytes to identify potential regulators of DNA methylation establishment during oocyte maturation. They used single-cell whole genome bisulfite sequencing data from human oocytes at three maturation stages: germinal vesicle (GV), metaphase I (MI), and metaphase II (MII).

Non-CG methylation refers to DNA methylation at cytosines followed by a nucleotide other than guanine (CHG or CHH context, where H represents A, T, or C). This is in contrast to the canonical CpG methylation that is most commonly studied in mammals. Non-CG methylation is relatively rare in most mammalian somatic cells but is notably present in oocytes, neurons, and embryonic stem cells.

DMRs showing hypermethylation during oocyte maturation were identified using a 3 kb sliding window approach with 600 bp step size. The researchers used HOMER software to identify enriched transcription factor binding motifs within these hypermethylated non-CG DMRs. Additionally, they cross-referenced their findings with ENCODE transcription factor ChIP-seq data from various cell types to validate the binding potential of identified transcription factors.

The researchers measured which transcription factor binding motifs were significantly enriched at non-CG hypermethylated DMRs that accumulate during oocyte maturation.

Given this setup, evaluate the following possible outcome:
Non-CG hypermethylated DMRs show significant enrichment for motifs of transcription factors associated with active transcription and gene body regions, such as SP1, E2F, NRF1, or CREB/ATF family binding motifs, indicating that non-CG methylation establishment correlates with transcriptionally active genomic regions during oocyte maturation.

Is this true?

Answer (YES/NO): NO